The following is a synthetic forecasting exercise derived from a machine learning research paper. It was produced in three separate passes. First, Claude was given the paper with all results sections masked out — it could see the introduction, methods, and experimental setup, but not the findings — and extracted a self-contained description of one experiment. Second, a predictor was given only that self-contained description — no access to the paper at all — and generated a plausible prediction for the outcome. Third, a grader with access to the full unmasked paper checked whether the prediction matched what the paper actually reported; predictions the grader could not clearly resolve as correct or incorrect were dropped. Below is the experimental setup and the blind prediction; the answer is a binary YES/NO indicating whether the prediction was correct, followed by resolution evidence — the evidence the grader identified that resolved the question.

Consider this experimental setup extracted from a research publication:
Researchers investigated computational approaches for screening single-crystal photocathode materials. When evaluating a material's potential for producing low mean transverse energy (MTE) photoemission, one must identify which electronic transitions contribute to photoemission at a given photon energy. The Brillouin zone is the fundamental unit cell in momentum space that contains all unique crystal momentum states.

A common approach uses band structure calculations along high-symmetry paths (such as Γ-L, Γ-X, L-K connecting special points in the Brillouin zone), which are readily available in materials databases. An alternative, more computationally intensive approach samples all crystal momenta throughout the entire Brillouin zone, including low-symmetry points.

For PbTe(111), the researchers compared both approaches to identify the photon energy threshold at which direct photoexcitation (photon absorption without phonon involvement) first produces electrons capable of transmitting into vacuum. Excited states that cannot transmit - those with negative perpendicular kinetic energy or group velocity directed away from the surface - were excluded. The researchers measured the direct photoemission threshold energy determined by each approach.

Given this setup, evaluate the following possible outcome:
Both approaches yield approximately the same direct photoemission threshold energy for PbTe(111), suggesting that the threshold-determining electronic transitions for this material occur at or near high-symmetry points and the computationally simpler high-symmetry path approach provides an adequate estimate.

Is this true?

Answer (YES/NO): NO